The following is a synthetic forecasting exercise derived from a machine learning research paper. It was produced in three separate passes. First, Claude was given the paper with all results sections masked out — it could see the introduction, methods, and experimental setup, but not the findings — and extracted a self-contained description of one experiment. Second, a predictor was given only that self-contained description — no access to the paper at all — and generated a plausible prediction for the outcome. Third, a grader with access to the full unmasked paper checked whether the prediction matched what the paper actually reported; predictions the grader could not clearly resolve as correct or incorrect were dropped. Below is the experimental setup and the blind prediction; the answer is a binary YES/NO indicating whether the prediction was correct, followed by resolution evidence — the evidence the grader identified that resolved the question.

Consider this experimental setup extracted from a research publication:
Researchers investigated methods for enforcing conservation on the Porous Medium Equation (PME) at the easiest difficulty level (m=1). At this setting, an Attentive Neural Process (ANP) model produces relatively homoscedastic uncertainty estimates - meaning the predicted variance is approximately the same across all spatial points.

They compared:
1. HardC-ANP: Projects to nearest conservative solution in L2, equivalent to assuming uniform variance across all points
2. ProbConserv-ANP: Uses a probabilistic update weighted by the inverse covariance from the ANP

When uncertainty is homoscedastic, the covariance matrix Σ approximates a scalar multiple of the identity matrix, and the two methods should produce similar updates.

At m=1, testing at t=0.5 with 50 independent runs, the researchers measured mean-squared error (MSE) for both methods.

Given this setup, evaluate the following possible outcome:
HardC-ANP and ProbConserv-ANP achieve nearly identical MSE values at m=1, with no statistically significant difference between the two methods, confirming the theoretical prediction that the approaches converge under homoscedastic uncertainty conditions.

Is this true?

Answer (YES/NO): NO